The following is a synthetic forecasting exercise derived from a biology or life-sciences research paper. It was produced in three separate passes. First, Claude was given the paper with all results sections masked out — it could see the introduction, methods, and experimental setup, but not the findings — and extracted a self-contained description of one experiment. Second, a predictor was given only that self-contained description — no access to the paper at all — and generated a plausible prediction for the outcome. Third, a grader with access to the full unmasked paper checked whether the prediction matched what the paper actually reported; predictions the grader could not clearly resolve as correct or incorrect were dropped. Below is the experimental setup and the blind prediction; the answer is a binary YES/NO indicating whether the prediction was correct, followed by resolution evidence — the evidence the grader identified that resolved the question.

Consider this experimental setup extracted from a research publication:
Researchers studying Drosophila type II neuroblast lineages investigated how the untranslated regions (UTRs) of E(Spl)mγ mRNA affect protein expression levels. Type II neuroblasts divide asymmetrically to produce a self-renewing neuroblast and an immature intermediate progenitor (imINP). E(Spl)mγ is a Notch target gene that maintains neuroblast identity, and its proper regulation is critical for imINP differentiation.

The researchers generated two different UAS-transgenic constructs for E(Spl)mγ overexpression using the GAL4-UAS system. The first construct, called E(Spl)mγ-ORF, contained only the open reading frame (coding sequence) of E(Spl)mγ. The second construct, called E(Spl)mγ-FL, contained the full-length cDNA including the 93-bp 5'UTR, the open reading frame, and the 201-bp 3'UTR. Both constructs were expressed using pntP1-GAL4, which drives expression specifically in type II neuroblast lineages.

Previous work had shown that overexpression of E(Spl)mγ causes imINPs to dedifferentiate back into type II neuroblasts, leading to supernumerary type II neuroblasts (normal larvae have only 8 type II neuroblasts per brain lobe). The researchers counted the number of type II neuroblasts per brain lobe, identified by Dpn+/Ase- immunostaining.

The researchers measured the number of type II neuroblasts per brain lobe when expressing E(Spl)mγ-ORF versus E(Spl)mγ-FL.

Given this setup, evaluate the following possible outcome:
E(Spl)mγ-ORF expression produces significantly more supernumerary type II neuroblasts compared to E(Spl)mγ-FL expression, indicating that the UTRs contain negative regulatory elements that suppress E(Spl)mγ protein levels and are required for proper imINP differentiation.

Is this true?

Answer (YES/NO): YES